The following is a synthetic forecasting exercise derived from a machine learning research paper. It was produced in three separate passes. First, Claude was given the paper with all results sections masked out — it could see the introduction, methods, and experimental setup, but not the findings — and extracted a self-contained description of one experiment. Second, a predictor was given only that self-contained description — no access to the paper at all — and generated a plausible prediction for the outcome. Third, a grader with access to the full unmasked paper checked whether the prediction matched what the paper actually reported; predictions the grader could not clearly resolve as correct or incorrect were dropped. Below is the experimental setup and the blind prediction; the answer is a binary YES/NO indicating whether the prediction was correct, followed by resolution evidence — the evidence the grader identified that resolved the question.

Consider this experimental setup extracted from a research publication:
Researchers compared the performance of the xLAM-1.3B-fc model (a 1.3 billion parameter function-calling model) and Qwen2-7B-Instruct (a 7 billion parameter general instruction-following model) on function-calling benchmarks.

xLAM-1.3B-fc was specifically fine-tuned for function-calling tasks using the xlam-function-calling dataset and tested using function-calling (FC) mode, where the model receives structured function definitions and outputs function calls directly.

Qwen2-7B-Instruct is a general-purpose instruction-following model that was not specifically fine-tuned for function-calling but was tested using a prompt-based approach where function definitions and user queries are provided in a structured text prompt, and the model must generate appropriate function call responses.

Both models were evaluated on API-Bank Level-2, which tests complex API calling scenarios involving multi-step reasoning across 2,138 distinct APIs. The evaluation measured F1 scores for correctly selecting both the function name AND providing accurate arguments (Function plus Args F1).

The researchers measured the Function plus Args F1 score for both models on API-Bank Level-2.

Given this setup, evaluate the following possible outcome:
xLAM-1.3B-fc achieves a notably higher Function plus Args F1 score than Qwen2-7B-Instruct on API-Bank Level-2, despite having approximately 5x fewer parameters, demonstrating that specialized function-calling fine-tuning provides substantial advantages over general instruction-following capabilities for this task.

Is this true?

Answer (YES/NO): YES